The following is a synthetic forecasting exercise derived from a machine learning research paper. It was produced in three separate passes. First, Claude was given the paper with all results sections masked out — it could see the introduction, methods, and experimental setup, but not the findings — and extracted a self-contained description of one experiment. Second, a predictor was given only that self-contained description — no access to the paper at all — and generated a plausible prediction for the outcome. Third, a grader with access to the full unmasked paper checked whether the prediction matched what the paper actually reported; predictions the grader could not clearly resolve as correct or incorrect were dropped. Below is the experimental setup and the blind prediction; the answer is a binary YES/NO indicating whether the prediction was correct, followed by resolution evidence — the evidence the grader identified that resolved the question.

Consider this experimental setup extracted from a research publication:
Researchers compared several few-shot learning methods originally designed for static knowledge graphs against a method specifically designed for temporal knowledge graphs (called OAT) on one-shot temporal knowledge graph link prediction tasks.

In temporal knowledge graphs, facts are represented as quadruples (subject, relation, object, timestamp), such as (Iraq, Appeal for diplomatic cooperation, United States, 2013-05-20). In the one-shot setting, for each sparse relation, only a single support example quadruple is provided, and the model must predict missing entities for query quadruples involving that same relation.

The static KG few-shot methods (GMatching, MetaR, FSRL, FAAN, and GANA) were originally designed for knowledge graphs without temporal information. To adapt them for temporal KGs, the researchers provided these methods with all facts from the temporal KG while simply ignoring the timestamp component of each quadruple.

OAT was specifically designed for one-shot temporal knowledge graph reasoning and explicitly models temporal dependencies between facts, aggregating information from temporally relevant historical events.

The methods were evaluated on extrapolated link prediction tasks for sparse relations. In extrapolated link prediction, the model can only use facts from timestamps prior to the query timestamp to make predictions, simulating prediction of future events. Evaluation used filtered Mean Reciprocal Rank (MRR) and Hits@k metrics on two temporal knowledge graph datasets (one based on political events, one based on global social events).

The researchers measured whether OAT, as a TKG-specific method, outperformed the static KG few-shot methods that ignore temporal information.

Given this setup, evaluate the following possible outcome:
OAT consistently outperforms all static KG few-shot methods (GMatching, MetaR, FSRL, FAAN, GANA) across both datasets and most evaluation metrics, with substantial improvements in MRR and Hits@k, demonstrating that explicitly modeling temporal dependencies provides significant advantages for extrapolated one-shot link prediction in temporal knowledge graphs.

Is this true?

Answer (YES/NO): NO